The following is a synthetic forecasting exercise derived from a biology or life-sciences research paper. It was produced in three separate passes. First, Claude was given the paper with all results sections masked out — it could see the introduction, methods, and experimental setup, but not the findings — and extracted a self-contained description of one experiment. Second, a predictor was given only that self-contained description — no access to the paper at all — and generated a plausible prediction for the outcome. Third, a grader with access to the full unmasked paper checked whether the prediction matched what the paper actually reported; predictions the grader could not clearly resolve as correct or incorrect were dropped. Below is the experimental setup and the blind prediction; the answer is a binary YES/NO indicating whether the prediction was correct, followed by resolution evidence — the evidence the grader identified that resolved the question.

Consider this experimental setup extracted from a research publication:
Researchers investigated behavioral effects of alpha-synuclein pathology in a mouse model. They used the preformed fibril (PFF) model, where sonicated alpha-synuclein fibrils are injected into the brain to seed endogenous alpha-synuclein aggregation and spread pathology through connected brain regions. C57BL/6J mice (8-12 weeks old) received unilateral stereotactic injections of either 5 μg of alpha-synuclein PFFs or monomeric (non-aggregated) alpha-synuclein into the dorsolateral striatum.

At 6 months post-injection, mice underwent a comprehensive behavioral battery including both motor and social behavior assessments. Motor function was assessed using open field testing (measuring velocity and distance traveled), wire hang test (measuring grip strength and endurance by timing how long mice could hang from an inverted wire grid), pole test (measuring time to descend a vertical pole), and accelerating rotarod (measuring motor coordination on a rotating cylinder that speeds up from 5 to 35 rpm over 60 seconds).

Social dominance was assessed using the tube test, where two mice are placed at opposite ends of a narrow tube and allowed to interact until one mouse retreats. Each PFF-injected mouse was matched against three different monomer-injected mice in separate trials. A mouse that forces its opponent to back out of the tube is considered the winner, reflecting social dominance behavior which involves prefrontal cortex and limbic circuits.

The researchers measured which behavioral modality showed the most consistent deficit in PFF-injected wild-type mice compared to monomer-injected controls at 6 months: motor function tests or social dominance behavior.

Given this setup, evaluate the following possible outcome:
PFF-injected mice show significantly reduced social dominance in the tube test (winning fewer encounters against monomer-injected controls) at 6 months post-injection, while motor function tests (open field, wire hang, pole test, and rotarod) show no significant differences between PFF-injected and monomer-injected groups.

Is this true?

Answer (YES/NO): YES